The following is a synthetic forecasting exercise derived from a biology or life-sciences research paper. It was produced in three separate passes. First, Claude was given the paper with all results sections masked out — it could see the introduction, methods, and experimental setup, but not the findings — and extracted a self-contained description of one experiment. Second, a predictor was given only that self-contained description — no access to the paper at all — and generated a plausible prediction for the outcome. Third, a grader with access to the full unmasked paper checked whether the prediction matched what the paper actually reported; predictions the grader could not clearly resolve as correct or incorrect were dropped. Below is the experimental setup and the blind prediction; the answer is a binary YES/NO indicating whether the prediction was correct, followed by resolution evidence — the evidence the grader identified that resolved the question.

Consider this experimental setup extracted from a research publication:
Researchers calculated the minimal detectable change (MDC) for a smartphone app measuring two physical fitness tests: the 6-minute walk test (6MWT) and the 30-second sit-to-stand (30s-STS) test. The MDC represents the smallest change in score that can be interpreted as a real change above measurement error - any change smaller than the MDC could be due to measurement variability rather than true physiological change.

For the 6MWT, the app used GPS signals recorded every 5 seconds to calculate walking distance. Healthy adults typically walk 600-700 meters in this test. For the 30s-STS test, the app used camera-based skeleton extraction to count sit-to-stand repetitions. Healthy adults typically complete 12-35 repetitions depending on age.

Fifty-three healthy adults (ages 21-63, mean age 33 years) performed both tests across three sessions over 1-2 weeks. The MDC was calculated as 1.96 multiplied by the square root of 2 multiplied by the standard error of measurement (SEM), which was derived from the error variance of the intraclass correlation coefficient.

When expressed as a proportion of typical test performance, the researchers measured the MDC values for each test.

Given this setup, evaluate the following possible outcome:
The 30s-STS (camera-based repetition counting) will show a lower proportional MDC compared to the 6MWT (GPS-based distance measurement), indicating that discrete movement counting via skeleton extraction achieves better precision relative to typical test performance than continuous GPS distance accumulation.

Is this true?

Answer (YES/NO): NO